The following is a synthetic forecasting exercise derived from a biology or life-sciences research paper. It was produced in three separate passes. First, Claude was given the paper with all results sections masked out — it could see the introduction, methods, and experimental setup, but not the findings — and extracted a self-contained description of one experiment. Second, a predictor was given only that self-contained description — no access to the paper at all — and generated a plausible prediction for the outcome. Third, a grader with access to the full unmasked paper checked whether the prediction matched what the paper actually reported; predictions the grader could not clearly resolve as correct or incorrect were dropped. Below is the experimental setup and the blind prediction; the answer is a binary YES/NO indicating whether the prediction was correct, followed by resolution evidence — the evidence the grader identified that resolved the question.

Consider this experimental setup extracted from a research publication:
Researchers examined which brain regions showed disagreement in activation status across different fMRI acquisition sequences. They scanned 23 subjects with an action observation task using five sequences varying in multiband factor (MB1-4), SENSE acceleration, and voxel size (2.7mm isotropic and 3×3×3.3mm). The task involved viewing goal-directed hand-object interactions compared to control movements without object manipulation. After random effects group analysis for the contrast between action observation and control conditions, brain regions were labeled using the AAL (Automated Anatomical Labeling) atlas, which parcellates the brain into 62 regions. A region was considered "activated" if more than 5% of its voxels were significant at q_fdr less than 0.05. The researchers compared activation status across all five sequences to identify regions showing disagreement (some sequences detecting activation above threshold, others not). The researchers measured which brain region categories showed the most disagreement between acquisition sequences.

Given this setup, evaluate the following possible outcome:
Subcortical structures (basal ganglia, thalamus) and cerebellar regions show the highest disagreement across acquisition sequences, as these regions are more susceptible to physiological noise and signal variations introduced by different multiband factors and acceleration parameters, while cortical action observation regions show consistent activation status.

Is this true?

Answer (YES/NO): YES